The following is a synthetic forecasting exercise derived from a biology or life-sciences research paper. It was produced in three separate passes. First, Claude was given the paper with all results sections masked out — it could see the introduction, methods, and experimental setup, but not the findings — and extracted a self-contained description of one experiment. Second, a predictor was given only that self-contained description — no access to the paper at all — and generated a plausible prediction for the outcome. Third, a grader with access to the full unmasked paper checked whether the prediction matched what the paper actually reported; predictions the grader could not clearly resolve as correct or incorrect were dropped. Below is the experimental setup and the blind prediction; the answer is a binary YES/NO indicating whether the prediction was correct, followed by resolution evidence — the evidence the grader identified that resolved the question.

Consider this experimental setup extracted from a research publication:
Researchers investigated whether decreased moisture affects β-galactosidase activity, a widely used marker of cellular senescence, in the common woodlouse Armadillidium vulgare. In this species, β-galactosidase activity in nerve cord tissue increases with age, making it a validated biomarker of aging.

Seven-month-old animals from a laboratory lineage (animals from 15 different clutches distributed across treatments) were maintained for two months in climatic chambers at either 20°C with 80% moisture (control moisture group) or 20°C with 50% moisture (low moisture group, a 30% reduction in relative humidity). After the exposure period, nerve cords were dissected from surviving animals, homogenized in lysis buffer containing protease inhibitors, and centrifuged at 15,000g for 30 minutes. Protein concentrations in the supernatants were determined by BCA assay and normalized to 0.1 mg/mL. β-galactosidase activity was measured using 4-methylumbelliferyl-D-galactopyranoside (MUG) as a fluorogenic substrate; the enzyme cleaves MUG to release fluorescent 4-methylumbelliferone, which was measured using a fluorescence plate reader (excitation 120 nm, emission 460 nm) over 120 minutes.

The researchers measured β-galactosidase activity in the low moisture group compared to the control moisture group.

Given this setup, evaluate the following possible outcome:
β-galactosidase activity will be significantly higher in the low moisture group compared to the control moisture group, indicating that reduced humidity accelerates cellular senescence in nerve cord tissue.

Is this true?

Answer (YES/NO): YES